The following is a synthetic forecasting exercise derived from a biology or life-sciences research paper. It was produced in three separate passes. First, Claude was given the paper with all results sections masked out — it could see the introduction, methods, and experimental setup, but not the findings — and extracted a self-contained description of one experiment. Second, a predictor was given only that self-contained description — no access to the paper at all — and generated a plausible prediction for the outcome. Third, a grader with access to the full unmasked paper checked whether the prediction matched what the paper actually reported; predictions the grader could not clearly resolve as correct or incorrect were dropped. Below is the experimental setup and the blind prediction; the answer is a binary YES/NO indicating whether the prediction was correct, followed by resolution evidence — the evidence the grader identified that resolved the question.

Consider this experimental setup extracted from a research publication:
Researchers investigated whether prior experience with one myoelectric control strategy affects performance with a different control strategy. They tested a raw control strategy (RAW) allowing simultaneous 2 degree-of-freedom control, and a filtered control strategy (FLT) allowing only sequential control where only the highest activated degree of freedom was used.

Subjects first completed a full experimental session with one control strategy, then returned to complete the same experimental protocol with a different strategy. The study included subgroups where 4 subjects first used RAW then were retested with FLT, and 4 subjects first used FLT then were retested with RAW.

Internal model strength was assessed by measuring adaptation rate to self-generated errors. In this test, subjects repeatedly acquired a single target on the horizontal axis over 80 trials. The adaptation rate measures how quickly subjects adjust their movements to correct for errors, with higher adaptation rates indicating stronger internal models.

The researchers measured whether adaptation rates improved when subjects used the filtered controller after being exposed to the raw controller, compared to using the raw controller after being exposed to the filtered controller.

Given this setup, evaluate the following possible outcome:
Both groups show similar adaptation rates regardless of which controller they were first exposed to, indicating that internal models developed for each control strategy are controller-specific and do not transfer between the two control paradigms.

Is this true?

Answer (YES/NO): NO